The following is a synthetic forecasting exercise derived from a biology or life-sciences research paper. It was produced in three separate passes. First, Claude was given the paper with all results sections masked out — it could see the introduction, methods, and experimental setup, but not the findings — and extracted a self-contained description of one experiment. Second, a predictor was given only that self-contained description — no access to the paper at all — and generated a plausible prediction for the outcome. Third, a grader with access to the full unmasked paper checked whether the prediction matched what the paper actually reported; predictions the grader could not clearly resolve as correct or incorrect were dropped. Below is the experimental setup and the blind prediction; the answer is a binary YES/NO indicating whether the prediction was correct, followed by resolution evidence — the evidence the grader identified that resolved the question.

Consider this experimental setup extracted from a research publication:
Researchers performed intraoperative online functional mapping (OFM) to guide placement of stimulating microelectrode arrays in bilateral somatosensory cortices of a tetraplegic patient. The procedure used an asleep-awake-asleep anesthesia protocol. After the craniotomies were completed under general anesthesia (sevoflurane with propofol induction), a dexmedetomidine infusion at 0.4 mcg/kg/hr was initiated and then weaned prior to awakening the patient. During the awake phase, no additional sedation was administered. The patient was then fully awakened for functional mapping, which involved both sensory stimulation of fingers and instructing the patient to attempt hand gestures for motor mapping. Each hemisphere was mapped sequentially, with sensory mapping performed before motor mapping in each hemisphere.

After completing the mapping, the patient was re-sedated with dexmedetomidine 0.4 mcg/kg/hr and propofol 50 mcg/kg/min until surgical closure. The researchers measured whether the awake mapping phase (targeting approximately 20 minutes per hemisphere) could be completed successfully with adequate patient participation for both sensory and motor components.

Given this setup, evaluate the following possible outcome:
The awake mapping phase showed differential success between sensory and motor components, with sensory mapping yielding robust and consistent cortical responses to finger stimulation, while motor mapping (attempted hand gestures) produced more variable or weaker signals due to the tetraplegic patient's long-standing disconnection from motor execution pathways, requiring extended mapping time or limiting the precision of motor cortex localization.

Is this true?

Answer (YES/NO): NO